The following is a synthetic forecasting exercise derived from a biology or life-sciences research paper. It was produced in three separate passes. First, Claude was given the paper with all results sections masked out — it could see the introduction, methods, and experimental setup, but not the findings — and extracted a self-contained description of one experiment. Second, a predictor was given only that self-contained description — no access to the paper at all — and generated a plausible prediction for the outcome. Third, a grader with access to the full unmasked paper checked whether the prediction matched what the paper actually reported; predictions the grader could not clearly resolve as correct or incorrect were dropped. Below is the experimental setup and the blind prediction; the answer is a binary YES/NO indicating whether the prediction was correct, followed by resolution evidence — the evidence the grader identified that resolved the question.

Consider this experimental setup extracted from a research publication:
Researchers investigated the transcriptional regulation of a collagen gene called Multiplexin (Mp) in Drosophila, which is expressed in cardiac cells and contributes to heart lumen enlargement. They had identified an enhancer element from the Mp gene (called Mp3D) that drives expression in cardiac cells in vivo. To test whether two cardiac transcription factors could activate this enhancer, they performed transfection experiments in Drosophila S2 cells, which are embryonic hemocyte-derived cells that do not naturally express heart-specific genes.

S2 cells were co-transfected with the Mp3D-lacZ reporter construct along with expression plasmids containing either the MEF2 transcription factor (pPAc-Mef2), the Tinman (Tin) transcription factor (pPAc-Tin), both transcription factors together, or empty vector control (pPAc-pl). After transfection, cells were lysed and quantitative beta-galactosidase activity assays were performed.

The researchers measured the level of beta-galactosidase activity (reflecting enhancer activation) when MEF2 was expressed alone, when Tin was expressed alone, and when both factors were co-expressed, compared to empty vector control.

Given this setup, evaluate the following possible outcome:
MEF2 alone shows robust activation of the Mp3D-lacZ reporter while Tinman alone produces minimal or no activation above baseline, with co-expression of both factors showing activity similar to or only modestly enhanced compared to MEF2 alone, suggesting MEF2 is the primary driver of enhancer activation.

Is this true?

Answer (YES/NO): NO